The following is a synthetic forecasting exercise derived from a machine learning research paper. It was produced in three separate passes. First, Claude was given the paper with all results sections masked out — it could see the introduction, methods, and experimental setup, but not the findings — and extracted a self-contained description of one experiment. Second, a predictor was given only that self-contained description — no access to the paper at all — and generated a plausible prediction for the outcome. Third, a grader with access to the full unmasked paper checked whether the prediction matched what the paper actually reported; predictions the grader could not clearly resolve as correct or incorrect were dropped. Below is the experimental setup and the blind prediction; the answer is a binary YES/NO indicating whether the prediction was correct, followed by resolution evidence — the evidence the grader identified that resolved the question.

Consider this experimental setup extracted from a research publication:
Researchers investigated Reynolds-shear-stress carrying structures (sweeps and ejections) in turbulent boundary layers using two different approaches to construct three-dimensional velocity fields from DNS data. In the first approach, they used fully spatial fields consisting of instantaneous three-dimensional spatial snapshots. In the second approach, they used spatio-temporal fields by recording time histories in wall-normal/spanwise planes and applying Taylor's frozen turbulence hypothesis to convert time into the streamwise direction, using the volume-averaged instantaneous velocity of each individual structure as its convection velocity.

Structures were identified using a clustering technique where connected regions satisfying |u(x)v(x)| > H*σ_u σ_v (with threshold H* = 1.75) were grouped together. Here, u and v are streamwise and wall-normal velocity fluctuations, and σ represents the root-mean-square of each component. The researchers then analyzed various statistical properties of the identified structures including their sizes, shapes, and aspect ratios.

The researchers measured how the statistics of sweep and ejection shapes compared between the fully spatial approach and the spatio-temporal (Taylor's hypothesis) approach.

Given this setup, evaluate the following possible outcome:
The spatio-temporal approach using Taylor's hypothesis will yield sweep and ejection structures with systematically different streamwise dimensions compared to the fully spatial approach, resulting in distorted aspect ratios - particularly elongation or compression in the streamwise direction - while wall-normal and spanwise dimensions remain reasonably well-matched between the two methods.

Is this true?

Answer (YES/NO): NO